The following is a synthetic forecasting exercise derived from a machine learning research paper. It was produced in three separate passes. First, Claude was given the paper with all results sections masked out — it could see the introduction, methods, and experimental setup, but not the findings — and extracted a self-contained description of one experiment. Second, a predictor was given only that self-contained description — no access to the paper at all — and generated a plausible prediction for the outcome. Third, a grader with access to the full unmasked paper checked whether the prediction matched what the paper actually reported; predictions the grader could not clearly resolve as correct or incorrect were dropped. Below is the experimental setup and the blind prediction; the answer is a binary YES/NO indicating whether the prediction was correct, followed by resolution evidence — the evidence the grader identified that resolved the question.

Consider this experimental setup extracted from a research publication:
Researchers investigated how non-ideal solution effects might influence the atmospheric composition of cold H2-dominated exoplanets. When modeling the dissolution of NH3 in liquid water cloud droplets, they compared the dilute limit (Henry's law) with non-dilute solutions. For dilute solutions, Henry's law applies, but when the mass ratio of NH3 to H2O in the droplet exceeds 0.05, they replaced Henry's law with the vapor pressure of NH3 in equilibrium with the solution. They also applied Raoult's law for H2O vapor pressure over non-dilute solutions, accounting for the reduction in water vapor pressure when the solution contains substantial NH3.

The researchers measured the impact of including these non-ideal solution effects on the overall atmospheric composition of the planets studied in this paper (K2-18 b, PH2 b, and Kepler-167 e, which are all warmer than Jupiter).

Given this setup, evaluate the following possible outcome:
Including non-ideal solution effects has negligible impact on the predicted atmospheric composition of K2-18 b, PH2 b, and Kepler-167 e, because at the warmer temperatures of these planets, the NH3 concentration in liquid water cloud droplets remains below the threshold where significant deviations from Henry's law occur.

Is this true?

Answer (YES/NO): YES